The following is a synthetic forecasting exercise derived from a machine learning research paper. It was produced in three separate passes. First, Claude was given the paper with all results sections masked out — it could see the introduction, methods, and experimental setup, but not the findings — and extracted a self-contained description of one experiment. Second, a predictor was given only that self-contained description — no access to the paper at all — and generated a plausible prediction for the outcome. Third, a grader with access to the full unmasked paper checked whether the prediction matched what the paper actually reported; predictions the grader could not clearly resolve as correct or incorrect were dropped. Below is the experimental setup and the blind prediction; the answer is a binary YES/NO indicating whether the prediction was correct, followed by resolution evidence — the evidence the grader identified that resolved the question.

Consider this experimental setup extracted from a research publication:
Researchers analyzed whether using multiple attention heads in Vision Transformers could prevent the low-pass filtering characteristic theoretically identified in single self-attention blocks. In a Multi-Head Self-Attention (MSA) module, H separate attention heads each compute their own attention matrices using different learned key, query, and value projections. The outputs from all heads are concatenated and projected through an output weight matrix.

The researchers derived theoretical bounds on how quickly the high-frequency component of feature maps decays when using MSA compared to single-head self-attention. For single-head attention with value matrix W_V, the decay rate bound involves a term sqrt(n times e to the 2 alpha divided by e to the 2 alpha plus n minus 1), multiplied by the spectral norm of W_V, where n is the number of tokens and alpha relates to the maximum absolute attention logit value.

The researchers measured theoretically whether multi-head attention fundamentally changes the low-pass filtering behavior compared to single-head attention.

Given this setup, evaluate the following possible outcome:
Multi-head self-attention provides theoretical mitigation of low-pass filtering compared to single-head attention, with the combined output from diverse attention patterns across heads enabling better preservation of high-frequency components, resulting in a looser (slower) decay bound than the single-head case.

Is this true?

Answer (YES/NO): NO